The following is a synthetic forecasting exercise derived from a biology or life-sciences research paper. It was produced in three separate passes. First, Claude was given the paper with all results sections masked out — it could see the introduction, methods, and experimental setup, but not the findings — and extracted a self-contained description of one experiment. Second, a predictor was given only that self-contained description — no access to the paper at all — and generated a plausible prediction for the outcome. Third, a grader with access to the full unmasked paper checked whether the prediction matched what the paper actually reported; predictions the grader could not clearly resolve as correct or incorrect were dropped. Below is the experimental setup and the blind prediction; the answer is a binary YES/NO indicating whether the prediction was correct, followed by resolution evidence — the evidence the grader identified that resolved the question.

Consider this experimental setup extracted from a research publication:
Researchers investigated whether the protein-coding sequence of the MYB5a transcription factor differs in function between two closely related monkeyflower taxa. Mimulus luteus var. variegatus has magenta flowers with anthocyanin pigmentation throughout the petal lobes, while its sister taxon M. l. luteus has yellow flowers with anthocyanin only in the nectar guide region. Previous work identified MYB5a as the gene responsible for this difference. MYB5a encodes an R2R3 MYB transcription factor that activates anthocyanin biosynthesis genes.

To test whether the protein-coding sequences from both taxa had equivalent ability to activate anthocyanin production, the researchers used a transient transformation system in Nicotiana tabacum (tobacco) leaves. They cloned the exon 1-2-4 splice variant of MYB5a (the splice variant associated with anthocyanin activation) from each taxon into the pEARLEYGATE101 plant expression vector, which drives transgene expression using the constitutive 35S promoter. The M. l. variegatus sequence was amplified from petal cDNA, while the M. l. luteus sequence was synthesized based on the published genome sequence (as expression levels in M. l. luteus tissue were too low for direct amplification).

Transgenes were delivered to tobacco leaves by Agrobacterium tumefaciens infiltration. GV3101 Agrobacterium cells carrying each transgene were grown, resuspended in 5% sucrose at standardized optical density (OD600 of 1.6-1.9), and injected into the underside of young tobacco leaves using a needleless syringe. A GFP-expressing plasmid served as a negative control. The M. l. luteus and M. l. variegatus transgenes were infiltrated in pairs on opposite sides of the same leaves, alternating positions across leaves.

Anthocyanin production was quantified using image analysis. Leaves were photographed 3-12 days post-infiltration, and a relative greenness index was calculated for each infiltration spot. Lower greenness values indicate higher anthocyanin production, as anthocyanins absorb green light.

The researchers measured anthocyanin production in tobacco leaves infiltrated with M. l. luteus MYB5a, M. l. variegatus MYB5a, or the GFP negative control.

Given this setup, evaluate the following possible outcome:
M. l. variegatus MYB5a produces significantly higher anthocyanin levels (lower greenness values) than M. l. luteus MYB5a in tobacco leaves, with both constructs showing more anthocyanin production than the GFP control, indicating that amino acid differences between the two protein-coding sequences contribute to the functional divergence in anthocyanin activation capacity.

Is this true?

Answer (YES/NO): NO